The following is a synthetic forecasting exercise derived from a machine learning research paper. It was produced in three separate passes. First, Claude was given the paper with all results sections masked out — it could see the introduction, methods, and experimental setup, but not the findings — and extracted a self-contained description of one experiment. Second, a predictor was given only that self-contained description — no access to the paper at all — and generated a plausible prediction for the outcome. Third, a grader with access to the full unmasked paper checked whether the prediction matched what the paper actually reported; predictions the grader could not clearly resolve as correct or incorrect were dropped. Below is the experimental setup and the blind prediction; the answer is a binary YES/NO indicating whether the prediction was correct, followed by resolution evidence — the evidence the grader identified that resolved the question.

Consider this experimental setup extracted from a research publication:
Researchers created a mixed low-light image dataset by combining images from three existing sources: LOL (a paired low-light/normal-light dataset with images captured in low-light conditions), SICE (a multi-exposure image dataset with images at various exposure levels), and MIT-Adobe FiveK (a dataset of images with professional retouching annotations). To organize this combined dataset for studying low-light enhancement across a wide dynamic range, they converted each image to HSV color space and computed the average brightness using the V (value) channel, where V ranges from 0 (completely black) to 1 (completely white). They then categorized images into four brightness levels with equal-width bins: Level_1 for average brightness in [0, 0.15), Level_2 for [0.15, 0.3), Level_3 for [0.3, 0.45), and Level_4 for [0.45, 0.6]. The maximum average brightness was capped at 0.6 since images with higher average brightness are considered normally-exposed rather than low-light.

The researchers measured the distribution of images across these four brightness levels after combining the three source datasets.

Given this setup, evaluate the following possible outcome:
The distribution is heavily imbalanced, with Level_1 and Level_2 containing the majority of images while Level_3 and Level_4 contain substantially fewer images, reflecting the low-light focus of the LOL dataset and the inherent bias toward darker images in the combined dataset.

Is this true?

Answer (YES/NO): NO